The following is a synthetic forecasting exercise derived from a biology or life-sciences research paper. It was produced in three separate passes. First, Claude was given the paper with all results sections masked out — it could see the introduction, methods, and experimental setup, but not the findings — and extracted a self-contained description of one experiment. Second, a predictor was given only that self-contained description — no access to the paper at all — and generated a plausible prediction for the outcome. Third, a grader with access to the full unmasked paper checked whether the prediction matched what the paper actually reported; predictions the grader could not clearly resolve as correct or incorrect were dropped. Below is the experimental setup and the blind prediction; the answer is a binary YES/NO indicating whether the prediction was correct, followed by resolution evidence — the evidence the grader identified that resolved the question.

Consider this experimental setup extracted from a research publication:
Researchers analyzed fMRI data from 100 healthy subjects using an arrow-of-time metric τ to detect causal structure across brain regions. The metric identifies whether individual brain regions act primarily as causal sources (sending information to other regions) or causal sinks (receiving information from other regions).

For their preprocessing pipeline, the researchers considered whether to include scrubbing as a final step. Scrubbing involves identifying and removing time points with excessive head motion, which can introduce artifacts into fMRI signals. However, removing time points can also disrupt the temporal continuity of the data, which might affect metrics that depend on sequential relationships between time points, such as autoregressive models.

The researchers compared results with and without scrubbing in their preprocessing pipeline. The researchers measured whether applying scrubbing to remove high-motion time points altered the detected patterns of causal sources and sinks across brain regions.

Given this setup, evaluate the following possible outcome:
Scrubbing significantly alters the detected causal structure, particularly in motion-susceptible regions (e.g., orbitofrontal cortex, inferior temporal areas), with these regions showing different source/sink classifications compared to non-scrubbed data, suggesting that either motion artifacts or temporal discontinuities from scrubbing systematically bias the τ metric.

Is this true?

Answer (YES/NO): NO